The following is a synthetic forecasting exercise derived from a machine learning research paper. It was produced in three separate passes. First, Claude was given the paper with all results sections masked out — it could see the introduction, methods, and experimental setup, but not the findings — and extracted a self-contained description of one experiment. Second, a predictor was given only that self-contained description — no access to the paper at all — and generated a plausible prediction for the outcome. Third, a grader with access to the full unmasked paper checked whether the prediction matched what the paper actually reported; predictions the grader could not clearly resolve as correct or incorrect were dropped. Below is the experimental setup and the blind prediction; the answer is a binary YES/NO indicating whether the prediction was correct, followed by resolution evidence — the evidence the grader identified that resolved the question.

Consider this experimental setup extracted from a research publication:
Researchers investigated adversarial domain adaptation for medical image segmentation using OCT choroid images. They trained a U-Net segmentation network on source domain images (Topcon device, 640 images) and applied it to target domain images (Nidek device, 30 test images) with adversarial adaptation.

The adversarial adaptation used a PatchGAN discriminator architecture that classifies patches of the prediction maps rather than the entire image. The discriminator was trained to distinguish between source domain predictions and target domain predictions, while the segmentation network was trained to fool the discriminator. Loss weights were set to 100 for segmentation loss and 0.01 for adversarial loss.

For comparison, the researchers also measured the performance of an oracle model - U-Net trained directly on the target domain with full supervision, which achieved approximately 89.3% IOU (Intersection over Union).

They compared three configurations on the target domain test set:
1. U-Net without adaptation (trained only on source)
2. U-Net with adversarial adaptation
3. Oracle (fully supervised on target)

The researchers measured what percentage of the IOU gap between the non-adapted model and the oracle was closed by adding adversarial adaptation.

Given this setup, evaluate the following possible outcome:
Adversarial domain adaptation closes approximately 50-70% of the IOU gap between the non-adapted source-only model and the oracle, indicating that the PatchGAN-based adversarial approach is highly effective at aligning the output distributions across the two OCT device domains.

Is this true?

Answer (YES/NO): NO